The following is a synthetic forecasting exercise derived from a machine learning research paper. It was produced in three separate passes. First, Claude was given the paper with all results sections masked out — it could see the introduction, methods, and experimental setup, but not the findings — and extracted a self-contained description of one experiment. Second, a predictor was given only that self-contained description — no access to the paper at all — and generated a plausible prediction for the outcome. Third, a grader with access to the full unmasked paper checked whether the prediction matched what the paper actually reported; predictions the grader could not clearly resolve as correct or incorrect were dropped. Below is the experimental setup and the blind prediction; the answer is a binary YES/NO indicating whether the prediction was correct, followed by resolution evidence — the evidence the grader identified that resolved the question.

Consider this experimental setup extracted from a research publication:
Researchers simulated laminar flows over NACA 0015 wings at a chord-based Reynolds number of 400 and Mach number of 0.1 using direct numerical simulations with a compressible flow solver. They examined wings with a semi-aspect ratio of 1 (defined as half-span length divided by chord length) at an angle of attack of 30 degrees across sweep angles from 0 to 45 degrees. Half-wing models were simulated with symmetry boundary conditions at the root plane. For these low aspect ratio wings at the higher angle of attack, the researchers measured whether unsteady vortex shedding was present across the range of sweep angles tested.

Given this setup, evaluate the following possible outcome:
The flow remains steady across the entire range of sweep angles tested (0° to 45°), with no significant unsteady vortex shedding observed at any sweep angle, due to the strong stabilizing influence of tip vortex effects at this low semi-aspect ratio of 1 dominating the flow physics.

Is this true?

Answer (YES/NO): NO